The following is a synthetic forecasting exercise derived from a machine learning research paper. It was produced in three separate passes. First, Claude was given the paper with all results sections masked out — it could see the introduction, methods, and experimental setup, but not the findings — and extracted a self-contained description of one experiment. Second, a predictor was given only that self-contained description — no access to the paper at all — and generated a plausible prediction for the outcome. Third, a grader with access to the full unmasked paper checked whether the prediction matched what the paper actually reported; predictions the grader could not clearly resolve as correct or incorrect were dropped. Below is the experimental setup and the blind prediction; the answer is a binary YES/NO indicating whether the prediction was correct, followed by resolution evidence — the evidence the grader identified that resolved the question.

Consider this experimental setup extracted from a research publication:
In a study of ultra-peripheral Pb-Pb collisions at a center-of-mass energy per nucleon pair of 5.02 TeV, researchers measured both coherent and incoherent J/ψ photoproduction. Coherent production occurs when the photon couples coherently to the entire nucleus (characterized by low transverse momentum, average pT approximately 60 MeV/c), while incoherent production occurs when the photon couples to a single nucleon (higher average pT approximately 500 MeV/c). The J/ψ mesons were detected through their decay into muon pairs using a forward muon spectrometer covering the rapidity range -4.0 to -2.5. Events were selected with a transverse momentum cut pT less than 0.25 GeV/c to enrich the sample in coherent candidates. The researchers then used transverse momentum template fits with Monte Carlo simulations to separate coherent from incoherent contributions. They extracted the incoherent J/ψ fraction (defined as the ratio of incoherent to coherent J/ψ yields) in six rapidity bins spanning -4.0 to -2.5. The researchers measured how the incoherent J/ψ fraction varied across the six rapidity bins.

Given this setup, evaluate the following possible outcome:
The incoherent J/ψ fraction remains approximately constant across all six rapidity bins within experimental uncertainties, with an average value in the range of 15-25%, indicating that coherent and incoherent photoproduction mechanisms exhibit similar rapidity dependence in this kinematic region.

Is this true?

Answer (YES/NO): NO